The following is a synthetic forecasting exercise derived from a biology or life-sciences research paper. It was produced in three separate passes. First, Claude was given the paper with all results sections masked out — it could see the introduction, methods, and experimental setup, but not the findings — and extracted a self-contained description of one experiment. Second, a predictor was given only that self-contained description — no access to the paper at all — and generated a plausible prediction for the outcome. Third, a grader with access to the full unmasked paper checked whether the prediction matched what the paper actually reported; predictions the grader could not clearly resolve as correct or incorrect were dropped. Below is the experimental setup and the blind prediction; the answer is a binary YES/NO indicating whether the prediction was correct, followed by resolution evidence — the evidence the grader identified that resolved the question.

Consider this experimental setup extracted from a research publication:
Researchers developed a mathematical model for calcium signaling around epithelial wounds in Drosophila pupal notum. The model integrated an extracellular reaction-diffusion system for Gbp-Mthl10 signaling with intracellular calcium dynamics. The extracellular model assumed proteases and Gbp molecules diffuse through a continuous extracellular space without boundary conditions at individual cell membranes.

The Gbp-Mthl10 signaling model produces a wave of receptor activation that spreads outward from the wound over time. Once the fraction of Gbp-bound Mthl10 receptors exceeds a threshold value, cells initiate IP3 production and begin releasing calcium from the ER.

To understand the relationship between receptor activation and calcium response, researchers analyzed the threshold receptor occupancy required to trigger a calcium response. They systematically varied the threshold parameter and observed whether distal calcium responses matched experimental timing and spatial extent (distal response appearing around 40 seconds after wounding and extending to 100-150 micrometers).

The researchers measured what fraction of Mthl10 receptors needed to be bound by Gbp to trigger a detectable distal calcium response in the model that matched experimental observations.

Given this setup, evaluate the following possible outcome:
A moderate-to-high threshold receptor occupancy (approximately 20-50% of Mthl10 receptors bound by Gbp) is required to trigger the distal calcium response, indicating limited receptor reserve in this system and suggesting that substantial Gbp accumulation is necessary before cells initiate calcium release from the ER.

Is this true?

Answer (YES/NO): NO